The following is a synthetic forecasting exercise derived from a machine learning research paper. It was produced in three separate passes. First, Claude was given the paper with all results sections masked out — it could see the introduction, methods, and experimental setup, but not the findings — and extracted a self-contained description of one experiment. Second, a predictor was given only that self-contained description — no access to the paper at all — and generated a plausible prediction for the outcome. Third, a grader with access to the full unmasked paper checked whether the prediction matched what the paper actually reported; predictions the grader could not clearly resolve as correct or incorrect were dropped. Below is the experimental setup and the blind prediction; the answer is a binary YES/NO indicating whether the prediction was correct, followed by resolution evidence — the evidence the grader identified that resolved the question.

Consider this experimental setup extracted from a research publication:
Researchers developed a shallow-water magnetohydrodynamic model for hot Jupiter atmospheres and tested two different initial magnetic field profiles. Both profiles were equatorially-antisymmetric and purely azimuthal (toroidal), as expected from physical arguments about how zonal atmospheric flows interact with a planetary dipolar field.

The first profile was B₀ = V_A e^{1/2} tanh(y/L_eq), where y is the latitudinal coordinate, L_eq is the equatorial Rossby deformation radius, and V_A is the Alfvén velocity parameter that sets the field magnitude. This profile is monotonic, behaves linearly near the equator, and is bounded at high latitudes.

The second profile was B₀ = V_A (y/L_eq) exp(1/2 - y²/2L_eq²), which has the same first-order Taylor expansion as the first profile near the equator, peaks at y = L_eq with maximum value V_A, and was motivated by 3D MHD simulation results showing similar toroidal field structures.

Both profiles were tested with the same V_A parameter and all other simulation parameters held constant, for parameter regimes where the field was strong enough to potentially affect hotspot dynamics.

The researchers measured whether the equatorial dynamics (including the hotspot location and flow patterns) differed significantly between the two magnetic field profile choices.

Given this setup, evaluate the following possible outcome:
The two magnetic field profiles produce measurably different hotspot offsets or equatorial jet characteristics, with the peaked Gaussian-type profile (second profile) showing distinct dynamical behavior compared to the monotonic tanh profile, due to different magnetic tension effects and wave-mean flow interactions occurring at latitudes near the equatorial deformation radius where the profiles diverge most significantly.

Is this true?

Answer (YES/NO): NO